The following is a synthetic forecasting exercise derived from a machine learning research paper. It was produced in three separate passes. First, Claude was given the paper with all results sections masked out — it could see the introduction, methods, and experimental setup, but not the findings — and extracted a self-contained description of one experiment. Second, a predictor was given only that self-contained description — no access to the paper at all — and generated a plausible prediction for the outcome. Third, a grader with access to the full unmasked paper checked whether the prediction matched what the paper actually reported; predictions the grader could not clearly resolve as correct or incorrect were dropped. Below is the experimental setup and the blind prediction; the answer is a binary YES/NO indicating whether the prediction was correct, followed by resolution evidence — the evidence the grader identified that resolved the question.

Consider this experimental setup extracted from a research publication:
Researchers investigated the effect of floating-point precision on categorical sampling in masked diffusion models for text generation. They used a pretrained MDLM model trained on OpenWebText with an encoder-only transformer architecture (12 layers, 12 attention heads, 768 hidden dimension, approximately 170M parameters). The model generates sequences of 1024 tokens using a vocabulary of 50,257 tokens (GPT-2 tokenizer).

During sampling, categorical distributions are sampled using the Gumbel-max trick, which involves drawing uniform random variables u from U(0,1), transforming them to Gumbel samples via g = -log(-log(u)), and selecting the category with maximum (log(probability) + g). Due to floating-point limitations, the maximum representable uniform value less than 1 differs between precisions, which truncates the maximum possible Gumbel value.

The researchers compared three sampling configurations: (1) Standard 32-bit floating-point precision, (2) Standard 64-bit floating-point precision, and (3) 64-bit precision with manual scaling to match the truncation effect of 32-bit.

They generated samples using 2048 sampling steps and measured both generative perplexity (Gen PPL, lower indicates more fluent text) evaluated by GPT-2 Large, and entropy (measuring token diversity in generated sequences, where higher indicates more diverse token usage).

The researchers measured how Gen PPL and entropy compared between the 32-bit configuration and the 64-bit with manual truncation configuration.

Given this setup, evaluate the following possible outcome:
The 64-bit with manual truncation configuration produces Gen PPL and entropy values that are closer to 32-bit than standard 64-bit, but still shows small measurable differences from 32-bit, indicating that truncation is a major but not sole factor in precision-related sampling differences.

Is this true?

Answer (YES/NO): NO